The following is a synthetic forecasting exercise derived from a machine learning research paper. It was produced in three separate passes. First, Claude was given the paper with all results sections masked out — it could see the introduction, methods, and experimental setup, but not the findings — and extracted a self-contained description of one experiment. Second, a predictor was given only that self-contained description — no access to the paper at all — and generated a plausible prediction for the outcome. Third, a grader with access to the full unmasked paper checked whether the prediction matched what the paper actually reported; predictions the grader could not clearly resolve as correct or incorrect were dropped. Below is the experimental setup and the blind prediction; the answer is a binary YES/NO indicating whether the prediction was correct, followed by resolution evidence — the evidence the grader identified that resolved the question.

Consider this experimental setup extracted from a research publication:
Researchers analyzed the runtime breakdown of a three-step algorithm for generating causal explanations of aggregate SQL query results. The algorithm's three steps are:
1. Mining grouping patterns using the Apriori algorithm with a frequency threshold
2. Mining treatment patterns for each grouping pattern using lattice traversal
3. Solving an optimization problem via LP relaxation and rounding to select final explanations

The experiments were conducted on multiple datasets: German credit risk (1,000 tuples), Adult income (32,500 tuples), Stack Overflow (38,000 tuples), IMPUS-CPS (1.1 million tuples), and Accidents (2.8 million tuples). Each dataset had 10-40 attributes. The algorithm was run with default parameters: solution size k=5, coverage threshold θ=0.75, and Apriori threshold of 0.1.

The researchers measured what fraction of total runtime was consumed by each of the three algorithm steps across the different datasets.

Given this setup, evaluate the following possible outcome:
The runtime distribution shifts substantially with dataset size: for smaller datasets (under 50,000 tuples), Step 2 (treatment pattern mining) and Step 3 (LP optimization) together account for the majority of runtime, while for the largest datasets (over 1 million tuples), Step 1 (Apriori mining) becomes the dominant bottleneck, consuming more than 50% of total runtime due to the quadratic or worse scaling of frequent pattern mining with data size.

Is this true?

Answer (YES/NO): NO